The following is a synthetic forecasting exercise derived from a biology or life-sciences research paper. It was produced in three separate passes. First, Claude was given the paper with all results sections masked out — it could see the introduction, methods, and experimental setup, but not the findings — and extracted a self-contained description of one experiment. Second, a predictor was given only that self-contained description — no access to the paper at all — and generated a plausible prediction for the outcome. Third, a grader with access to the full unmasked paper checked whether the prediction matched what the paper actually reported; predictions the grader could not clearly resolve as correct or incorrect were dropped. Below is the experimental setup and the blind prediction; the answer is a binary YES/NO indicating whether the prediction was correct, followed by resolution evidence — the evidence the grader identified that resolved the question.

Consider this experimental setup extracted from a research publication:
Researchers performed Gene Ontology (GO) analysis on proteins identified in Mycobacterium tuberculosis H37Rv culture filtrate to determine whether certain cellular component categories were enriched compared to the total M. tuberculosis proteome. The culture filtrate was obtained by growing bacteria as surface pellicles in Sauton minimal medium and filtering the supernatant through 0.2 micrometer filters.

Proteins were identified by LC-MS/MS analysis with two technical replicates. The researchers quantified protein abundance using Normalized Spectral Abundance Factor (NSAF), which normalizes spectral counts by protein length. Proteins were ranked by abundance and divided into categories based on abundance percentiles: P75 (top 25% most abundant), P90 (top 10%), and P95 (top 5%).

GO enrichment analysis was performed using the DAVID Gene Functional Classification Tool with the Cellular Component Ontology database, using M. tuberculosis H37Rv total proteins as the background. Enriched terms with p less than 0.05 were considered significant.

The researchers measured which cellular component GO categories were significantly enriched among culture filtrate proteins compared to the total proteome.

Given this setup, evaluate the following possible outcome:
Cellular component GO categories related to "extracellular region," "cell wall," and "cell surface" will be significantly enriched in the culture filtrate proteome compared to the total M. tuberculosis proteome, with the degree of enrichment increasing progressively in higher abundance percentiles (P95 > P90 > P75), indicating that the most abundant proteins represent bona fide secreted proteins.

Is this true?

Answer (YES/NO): YES